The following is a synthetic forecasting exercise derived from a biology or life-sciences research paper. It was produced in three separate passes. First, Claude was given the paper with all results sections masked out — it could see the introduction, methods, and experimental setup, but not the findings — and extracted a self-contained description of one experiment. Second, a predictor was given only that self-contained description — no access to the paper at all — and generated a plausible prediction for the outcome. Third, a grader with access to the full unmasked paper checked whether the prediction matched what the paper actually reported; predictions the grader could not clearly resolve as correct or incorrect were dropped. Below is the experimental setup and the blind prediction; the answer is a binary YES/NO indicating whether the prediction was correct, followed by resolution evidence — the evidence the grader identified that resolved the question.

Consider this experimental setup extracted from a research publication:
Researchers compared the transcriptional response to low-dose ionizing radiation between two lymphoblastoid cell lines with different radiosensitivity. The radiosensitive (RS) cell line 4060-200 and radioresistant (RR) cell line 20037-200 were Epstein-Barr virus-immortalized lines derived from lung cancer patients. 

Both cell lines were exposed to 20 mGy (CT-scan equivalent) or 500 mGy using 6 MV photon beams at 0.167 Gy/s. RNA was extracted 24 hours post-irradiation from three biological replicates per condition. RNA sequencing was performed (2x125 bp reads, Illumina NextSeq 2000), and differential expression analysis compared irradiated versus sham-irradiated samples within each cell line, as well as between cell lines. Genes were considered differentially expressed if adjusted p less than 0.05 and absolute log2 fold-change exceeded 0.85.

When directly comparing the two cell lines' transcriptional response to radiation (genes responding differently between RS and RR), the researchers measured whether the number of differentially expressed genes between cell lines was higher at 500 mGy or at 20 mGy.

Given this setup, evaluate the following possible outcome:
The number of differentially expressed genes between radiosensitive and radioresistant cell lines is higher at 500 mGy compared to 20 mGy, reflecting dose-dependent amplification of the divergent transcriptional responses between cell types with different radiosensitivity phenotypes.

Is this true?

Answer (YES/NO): YES